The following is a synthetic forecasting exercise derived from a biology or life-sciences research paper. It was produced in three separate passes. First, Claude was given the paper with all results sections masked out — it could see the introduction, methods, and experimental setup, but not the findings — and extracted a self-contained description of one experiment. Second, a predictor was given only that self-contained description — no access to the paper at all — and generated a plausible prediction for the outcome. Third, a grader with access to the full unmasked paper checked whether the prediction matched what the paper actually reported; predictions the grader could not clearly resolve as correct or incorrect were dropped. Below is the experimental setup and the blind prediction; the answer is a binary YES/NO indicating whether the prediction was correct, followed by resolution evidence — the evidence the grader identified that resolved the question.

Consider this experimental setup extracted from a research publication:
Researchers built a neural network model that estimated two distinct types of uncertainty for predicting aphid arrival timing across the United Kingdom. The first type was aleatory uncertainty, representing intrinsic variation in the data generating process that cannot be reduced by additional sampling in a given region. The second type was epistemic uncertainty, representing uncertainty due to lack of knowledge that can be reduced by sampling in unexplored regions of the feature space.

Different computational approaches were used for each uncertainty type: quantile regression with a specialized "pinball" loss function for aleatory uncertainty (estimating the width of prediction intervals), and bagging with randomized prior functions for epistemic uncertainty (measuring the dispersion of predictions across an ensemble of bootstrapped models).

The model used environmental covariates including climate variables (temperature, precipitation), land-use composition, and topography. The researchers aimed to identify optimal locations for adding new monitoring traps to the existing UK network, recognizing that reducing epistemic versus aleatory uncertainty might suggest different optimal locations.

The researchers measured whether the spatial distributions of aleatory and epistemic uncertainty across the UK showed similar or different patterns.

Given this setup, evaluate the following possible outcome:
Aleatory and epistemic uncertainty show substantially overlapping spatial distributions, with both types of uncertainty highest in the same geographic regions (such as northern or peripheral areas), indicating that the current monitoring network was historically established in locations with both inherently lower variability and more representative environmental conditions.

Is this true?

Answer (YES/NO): NO